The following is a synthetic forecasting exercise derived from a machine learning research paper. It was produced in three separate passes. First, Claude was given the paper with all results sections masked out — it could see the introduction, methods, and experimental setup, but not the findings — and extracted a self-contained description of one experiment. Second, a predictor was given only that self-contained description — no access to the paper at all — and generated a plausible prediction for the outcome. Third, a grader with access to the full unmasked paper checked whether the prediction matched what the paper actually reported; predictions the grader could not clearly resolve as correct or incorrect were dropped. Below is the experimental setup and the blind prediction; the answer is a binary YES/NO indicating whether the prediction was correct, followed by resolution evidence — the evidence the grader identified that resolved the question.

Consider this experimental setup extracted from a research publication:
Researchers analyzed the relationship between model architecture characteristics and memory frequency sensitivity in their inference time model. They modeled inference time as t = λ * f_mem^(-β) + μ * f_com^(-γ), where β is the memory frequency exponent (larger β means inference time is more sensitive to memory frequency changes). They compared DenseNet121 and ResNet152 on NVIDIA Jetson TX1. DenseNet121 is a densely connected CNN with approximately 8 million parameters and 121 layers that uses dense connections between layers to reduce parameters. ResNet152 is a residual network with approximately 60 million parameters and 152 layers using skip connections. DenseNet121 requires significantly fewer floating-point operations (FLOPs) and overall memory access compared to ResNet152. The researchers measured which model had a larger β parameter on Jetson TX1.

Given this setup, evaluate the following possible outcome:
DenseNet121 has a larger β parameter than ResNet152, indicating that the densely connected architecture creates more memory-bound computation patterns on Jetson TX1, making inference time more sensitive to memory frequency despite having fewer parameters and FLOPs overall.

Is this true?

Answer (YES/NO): YES